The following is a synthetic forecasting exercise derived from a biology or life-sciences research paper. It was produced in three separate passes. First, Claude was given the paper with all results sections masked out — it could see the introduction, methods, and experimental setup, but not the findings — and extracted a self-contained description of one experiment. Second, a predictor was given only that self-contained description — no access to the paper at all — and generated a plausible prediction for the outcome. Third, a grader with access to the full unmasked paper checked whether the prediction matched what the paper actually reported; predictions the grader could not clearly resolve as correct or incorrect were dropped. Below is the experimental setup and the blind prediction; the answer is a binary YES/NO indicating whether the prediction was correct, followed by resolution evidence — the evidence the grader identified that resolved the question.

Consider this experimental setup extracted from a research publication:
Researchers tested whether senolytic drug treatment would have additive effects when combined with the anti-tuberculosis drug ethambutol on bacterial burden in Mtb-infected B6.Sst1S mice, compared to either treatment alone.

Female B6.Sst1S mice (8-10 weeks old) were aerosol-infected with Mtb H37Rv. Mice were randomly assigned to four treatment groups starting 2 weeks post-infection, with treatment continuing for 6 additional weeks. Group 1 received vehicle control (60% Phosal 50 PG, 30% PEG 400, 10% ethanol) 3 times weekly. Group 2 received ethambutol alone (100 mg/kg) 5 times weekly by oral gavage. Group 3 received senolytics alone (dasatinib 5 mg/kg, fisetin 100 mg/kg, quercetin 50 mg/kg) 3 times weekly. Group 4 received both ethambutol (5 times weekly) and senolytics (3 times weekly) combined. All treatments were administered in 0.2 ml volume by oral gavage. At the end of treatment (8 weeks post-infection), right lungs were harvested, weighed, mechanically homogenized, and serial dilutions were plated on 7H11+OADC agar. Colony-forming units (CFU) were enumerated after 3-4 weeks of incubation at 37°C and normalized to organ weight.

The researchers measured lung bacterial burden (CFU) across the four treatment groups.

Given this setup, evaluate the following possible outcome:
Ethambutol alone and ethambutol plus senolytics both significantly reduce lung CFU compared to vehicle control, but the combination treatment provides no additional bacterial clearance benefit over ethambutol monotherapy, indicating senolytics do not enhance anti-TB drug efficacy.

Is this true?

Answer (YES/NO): NO